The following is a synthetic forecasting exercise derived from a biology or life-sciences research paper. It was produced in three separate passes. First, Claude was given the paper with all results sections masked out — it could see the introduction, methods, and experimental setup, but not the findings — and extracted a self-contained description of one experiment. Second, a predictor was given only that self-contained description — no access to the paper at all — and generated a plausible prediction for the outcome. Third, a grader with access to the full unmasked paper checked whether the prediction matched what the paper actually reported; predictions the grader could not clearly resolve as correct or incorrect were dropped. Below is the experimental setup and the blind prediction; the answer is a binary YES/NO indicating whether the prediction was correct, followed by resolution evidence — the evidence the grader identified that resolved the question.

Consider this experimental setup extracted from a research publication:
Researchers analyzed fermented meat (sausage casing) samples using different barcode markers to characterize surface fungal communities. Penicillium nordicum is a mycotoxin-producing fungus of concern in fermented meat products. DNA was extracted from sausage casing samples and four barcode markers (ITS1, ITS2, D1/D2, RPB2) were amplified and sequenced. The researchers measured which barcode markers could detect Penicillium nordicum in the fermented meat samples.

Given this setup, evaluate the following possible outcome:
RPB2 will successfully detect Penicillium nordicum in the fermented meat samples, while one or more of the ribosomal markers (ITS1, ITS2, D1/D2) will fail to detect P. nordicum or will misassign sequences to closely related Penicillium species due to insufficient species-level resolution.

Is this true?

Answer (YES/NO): YES